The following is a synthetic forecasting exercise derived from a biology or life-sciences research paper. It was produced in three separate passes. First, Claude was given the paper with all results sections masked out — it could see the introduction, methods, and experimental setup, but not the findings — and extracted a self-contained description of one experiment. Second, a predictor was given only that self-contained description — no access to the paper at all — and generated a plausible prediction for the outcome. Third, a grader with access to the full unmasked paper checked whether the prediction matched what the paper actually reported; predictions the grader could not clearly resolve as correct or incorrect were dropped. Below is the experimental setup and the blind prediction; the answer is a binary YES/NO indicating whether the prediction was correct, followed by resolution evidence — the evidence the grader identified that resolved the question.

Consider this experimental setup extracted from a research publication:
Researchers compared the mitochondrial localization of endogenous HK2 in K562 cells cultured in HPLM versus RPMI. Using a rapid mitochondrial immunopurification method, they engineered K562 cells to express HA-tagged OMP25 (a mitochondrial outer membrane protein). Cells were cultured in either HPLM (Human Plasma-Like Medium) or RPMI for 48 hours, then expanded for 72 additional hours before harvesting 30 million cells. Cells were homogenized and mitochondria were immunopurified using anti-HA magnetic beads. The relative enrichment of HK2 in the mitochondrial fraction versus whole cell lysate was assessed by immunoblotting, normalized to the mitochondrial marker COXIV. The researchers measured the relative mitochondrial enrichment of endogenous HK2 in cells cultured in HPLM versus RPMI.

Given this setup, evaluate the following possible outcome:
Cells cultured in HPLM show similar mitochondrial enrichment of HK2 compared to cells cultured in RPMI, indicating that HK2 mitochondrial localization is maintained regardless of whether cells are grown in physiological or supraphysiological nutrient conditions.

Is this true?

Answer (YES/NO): YES